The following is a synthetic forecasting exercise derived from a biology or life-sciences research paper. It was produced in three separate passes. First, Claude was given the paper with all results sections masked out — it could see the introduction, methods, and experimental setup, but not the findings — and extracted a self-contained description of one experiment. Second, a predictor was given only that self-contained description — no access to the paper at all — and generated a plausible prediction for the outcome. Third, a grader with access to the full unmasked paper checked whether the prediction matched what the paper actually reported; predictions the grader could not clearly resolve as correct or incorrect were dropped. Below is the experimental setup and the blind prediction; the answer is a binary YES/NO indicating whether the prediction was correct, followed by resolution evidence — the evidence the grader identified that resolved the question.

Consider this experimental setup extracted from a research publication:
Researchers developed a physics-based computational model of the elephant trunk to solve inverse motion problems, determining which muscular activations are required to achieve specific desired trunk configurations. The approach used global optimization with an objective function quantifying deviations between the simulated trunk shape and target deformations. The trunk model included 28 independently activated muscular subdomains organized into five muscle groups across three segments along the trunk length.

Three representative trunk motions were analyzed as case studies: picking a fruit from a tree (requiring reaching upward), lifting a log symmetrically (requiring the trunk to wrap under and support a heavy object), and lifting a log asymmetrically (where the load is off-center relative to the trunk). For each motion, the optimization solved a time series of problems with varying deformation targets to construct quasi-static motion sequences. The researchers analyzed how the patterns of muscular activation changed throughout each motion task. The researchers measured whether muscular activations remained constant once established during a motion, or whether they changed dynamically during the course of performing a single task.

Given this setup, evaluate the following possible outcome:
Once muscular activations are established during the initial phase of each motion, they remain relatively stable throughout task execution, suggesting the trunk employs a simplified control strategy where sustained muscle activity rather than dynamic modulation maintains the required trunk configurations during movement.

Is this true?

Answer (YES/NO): NO